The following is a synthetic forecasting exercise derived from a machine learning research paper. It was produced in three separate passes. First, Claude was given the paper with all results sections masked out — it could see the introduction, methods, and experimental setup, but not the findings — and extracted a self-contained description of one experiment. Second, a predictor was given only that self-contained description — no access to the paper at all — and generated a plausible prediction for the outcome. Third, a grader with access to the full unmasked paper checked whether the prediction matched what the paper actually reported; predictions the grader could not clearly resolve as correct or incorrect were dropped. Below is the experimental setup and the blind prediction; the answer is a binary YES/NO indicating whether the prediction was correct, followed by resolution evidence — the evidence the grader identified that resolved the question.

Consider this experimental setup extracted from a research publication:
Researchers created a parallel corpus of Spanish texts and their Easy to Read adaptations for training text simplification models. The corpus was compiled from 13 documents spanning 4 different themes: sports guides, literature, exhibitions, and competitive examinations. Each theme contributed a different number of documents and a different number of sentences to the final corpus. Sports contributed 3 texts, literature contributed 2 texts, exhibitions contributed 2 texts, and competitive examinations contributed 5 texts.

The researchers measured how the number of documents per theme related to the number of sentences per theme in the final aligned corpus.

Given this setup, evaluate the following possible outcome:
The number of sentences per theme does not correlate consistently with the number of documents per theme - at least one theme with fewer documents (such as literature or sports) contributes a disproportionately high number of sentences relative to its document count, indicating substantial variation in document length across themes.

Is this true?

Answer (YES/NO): YES